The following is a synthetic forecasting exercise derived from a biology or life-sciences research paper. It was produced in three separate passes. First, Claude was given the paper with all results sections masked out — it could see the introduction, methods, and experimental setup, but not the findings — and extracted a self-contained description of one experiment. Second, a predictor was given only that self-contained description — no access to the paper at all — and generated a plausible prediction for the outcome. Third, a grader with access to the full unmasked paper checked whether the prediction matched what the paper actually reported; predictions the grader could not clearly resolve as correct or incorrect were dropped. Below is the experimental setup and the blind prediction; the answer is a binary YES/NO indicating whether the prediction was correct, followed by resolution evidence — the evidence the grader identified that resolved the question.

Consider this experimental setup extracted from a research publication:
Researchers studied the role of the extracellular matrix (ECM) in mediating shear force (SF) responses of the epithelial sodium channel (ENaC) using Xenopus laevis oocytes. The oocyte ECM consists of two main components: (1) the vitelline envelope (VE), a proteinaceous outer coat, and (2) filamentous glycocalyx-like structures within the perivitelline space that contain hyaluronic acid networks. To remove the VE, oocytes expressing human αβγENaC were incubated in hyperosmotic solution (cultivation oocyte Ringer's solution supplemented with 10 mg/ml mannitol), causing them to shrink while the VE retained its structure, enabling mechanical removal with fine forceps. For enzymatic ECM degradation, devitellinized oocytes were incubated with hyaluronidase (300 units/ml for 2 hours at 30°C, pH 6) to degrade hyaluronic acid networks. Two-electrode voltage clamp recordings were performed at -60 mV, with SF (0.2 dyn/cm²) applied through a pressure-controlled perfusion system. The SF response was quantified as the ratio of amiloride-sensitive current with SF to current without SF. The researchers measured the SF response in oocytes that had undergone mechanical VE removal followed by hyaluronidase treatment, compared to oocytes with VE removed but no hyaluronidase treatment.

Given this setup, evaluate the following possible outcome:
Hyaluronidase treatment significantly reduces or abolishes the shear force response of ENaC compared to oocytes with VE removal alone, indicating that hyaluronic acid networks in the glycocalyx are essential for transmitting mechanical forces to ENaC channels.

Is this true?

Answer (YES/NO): YES